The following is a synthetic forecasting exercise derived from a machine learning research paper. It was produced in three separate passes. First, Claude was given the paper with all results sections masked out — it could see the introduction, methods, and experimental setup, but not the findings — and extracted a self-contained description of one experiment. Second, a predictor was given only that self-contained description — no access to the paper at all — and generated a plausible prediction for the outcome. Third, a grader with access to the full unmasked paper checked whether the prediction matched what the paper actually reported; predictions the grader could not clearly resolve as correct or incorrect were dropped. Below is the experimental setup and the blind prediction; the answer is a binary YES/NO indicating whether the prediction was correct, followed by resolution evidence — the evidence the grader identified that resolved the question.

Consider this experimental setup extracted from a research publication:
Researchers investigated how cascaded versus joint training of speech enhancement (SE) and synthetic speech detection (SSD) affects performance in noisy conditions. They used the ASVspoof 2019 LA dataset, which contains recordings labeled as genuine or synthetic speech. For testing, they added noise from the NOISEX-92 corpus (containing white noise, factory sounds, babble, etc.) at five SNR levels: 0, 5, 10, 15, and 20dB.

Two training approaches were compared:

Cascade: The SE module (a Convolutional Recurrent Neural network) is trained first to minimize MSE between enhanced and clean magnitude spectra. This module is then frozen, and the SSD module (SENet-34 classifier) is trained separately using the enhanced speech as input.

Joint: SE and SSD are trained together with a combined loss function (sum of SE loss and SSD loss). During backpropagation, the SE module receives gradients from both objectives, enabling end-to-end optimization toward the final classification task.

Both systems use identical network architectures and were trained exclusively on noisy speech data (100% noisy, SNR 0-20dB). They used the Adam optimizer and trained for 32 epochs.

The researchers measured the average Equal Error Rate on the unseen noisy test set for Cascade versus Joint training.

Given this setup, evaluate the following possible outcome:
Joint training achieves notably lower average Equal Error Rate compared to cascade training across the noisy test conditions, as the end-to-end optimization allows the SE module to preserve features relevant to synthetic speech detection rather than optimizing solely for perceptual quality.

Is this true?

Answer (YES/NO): YES